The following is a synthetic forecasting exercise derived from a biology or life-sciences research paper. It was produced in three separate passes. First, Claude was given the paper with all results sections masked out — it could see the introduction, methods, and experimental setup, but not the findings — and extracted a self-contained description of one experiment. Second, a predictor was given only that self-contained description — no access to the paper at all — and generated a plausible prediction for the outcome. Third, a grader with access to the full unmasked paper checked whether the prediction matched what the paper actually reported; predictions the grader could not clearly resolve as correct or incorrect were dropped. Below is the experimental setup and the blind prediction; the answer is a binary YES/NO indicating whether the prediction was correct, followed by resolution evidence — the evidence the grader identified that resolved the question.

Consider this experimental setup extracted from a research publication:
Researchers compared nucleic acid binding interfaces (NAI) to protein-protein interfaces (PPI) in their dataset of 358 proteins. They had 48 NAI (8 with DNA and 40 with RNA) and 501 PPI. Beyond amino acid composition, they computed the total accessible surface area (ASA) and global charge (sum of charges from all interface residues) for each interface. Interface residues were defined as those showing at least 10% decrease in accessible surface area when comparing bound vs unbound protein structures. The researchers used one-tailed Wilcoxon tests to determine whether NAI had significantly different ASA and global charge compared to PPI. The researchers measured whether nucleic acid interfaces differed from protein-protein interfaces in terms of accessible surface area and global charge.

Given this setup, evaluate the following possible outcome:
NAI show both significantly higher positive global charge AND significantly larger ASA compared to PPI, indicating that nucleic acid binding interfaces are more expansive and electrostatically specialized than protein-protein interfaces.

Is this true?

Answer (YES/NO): NO